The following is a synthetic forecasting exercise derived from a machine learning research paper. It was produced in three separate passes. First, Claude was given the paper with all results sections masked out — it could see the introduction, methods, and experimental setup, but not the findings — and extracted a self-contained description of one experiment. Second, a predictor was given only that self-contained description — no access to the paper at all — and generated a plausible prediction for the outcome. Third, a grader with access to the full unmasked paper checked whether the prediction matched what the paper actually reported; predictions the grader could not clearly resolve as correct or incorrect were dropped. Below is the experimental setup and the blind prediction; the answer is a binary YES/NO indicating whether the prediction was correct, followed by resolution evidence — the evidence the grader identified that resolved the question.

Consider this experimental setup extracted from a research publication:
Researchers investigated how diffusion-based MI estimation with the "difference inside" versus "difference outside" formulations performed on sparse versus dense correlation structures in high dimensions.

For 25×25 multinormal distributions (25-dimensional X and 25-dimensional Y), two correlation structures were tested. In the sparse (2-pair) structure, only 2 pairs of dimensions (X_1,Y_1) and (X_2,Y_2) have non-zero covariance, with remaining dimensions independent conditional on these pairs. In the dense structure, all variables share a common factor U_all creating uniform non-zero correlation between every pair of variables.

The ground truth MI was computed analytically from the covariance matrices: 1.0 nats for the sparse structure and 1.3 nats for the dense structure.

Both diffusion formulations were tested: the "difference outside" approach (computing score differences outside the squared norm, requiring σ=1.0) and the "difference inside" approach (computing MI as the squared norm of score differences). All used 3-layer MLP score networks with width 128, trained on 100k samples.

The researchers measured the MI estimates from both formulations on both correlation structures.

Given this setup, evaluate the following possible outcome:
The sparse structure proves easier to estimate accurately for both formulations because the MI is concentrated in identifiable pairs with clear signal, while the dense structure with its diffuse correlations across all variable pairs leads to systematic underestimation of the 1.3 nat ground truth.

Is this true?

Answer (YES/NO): NO